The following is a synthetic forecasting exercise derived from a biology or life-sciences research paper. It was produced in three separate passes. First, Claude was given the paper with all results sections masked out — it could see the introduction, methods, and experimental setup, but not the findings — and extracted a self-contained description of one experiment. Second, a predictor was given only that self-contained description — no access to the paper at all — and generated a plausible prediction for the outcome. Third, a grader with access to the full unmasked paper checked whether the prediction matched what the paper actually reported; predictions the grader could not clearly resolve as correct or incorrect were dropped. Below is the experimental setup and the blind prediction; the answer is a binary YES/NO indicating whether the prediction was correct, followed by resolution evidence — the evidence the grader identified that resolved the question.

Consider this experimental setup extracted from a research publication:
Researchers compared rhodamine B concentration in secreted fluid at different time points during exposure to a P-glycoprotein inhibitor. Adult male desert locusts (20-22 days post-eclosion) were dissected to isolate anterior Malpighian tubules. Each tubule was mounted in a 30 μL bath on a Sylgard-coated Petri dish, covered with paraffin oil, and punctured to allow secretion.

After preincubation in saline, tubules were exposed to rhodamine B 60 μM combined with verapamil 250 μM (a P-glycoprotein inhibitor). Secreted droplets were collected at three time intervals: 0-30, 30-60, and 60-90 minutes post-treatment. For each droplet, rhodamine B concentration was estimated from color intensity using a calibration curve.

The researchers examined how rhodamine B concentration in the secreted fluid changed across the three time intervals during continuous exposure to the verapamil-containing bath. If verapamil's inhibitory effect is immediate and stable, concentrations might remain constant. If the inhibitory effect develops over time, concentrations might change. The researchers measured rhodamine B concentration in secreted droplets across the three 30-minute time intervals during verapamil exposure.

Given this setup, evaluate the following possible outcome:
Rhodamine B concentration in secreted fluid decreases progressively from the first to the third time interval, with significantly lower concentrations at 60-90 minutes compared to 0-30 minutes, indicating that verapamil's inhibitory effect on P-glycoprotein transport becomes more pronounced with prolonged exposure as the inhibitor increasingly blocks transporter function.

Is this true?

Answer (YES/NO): NO